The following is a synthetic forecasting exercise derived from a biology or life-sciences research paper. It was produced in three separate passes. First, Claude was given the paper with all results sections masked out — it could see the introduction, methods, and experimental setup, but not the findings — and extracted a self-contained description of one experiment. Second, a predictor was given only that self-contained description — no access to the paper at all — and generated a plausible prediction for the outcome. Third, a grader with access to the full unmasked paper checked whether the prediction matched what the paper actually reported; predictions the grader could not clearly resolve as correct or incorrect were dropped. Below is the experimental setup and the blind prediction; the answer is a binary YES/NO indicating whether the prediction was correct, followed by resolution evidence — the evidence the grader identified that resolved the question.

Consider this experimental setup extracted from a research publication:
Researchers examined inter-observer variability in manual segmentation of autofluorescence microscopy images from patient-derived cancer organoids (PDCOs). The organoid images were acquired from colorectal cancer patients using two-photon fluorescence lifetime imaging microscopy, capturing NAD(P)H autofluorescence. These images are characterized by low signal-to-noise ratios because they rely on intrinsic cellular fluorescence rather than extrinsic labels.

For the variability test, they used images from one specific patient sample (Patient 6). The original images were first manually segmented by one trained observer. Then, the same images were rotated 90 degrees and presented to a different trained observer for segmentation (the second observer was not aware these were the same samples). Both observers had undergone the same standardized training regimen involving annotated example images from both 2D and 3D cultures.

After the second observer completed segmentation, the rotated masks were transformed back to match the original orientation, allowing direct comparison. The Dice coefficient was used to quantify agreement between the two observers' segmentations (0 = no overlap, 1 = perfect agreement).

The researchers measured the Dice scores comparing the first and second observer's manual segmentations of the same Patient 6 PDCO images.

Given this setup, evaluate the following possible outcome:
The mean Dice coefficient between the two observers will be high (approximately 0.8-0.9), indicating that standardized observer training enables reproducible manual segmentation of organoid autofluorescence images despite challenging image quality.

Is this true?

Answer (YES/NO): NO